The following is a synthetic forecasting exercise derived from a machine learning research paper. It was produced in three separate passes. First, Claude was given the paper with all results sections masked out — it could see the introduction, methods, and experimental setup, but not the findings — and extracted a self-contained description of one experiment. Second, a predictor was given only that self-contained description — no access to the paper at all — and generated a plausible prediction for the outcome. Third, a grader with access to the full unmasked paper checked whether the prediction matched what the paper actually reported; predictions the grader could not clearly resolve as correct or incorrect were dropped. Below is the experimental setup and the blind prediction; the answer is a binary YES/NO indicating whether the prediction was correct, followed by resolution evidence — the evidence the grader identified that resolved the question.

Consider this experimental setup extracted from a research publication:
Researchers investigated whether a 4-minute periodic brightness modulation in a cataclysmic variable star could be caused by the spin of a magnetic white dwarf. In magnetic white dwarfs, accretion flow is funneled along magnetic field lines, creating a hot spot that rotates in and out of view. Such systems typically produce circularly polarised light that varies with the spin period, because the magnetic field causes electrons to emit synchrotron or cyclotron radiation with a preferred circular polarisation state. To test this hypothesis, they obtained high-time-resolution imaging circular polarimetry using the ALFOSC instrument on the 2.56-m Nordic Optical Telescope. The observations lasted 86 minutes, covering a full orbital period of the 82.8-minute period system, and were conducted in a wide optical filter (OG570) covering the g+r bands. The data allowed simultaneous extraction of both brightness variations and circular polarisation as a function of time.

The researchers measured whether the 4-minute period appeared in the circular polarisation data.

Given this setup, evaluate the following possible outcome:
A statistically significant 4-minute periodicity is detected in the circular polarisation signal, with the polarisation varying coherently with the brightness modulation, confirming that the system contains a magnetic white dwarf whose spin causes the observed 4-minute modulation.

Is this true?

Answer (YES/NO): NO